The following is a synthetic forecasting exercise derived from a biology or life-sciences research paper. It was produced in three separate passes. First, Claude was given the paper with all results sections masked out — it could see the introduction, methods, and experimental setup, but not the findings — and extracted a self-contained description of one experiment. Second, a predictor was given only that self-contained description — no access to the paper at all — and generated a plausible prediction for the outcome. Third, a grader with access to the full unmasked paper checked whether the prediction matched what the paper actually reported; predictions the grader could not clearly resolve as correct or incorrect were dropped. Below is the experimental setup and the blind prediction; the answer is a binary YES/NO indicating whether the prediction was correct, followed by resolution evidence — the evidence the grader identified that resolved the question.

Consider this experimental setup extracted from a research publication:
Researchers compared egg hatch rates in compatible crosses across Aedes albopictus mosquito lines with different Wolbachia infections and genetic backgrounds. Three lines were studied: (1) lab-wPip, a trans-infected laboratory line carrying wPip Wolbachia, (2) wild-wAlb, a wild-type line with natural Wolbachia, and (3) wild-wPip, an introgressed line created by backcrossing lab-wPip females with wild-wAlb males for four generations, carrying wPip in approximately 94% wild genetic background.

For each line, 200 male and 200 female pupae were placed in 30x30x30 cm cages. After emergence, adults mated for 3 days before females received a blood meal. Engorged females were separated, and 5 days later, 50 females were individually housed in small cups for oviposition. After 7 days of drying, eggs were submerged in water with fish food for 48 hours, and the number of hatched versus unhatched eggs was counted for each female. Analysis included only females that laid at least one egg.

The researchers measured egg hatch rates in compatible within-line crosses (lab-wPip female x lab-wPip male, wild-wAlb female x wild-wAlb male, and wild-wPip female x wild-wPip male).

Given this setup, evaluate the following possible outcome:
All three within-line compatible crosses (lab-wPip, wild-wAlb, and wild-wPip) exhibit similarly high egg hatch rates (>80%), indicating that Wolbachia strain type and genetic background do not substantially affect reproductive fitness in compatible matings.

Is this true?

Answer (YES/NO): NO